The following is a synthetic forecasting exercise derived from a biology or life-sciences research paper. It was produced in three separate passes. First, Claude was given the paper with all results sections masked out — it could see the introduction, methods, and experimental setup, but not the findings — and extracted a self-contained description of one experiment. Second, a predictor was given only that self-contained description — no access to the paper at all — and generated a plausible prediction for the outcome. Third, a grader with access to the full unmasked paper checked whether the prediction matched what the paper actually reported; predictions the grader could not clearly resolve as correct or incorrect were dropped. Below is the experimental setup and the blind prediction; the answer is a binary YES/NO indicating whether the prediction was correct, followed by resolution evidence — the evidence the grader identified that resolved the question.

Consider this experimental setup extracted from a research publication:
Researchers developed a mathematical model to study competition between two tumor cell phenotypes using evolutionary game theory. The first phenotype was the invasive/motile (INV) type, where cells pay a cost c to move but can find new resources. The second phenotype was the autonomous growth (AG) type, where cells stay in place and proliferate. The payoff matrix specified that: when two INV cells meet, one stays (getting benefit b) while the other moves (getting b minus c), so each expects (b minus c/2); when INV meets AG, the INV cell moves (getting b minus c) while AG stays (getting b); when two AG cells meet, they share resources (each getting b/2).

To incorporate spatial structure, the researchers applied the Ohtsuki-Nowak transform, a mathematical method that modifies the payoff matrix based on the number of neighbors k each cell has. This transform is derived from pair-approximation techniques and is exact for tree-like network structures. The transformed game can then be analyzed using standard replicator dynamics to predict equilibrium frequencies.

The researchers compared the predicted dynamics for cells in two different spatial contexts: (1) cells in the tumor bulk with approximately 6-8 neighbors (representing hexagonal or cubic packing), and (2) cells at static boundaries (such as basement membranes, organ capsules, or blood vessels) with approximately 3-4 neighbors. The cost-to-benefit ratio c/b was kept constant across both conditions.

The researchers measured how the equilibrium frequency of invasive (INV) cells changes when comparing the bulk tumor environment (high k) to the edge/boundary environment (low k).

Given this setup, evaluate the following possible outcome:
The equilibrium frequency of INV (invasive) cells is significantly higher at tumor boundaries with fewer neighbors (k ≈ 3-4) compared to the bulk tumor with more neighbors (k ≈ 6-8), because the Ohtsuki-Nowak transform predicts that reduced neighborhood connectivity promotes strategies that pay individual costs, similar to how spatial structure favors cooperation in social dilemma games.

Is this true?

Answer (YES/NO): YES